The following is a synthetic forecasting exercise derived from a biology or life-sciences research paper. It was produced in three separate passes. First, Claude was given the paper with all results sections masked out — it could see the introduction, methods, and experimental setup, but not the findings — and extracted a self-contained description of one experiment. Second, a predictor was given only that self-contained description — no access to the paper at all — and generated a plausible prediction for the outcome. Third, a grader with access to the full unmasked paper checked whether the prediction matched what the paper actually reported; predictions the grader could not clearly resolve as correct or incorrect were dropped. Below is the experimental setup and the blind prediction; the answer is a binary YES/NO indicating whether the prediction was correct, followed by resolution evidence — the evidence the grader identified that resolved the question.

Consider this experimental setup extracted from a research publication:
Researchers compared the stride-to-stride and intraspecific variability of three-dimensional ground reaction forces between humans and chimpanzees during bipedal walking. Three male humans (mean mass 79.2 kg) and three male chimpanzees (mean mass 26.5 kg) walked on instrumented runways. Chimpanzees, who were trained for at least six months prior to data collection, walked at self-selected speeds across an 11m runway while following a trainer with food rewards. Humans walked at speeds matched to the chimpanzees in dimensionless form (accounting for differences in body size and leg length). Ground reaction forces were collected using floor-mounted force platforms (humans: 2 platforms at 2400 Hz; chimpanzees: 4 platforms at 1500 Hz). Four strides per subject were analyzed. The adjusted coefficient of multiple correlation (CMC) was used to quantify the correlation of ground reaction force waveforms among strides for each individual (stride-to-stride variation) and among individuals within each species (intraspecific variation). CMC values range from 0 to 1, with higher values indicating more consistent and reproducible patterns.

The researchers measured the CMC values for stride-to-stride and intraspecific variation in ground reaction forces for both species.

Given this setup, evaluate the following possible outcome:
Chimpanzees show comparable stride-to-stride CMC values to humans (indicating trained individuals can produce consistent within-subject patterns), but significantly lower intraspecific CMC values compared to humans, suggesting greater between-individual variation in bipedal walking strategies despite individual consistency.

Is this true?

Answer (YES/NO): NO